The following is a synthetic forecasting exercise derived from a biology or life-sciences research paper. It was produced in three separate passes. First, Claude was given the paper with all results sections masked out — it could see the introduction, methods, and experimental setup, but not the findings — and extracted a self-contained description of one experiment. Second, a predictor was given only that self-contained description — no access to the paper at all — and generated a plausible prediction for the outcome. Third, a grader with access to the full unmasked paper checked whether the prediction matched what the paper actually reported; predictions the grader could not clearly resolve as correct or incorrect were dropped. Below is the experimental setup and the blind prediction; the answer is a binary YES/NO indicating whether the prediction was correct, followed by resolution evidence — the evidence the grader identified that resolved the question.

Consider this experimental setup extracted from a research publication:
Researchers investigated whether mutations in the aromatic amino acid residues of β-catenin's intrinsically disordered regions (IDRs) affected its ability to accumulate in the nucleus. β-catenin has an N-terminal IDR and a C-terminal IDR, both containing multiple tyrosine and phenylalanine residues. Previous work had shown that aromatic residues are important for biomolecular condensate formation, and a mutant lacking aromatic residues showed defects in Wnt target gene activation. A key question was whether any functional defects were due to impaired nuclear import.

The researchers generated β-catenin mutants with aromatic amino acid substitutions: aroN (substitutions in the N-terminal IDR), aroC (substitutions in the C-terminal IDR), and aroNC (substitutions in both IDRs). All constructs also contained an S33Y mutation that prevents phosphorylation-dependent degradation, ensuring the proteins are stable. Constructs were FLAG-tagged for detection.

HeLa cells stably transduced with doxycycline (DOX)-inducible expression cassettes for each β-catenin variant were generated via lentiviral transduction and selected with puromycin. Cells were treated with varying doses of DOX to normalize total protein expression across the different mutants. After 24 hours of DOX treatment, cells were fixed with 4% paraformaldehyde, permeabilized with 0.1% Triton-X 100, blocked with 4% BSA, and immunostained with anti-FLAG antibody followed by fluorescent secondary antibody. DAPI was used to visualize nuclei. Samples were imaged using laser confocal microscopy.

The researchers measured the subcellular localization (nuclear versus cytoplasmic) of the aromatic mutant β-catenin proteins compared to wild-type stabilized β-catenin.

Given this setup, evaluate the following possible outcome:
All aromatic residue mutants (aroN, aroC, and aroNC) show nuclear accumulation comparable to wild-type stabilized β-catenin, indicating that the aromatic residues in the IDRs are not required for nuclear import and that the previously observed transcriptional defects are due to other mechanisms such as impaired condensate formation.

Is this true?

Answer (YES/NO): YES